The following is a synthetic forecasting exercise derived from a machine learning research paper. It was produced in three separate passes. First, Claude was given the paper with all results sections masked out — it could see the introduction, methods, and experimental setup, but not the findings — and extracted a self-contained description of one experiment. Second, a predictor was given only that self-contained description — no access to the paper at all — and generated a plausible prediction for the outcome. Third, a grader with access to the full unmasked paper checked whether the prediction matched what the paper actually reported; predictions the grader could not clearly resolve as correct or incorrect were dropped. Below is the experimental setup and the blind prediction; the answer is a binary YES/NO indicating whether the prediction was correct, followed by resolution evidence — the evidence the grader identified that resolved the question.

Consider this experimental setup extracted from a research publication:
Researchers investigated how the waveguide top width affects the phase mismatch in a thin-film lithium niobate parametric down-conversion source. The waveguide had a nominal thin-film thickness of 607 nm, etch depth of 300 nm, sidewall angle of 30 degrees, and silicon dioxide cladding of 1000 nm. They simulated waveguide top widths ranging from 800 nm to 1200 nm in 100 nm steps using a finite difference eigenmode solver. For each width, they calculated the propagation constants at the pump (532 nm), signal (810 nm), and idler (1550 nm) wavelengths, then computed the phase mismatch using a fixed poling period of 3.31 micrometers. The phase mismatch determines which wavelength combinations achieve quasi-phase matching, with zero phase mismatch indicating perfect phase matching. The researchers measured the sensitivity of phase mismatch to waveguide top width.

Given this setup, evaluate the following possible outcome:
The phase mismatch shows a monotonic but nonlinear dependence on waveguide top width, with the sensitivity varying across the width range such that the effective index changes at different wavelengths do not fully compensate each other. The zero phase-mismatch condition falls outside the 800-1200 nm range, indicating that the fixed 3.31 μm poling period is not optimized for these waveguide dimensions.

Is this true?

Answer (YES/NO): NO